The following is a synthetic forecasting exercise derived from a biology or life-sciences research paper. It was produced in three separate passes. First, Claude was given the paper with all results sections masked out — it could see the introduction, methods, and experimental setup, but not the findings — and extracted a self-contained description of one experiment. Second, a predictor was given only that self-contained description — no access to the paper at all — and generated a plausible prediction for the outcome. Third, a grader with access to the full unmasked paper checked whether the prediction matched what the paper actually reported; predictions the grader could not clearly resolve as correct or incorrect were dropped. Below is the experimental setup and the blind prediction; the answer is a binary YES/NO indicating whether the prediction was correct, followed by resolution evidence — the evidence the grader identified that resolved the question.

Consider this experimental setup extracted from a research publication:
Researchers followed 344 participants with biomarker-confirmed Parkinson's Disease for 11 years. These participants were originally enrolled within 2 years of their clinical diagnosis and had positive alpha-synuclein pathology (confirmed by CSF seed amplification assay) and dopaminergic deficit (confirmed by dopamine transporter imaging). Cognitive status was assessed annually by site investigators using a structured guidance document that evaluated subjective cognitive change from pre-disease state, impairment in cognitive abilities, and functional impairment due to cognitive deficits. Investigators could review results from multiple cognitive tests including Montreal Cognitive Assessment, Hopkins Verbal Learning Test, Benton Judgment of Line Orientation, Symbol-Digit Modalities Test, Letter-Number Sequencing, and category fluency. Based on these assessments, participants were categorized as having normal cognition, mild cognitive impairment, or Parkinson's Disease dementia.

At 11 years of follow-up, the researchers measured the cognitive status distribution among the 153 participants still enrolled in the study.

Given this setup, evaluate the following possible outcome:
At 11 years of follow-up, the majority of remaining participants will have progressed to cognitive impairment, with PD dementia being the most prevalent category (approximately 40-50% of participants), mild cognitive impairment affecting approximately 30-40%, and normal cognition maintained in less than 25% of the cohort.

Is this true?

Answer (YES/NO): NO